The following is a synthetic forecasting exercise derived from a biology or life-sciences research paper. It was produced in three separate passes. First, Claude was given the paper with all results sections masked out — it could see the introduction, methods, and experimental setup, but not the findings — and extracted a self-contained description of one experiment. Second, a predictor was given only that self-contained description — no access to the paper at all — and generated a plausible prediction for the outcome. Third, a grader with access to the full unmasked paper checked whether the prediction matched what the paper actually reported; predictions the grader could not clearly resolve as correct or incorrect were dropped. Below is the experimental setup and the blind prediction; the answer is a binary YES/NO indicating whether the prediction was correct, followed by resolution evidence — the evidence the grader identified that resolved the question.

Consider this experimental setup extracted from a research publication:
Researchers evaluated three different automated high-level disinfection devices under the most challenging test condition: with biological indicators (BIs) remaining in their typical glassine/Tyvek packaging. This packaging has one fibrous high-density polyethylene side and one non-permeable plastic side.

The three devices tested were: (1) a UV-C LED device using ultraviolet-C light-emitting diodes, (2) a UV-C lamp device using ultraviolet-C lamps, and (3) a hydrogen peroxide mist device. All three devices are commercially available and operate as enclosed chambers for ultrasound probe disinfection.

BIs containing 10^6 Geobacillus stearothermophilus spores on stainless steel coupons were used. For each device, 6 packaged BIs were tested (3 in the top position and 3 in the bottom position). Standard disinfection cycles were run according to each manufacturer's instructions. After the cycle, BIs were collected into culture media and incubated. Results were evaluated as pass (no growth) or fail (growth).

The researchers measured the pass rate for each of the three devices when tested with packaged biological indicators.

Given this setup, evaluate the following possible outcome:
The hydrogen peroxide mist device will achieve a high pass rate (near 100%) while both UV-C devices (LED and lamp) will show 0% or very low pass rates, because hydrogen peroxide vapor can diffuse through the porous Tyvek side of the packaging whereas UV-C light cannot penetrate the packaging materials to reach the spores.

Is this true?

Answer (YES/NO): YES